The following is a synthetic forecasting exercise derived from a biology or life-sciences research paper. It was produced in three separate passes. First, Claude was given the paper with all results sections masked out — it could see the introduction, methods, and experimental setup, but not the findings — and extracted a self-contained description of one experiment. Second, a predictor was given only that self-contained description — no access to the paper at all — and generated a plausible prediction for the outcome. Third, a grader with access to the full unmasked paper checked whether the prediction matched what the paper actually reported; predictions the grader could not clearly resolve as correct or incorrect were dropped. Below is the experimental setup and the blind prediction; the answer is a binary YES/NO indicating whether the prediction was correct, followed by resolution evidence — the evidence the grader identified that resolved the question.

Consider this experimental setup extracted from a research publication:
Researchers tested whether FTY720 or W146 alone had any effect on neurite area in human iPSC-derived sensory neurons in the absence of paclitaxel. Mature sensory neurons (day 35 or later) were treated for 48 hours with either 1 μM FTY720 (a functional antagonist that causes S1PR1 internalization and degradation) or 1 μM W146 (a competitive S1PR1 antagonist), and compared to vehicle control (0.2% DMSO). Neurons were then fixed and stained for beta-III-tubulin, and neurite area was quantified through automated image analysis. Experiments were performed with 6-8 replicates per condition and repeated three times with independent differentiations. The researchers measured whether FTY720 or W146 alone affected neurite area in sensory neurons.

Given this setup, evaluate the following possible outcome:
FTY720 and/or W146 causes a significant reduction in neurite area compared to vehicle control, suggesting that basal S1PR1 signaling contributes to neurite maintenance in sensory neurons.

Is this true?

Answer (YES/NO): NO